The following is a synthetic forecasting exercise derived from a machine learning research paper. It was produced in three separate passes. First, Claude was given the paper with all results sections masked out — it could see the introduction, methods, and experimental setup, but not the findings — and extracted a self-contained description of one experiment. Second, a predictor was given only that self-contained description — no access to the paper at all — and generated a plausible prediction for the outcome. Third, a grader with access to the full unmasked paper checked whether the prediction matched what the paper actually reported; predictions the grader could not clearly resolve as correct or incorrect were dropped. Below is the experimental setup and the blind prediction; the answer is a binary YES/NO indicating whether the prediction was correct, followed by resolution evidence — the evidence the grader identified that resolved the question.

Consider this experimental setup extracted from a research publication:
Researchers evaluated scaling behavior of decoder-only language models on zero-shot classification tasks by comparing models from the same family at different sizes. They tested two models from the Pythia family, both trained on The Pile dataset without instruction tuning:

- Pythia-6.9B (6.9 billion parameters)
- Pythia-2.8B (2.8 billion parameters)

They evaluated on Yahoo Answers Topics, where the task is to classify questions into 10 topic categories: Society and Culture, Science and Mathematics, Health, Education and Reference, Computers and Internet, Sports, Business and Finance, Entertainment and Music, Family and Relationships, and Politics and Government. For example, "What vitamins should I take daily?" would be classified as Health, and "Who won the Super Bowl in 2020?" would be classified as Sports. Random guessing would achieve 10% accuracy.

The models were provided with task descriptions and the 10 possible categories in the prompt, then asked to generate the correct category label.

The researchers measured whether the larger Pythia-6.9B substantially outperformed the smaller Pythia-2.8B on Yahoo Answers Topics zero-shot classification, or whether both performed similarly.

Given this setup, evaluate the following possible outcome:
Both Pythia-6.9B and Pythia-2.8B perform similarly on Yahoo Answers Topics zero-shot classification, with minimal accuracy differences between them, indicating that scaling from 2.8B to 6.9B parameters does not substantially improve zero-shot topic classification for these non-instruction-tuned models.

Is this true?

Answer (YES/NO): NO